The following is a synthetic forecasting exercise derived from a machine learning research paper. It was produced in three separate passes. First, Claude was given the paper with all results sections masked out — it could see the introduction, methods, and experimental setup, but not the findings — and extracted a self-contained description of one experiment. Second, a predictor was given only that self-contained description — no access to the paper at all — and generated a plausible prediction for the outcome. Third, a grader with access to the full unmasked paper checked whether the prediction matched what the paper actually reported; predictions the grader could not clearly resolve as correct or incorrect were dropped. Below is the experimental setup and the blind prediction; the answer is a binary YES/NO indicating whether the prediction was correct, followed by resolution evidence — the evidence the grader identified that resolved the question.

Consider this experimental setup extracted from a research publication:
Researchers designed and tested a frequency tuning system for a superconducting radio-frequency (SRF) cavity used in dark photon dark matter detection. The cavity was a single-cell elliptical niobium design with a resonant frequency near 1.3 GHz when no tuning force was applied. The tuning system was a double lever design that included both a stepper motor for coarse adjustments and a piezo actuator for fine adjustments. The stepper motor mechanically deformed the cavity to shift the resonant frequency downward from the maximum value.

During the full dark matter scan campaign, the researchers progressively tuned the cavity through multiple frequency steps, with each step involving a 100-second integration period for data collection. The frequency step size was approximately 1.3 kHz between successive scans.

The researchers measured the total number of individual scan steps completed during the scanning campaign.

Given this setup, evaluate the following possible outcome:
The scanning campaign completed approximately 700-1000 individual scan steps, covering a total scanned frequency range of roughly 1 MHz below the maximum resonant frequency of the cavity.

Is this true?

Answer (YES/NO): NO